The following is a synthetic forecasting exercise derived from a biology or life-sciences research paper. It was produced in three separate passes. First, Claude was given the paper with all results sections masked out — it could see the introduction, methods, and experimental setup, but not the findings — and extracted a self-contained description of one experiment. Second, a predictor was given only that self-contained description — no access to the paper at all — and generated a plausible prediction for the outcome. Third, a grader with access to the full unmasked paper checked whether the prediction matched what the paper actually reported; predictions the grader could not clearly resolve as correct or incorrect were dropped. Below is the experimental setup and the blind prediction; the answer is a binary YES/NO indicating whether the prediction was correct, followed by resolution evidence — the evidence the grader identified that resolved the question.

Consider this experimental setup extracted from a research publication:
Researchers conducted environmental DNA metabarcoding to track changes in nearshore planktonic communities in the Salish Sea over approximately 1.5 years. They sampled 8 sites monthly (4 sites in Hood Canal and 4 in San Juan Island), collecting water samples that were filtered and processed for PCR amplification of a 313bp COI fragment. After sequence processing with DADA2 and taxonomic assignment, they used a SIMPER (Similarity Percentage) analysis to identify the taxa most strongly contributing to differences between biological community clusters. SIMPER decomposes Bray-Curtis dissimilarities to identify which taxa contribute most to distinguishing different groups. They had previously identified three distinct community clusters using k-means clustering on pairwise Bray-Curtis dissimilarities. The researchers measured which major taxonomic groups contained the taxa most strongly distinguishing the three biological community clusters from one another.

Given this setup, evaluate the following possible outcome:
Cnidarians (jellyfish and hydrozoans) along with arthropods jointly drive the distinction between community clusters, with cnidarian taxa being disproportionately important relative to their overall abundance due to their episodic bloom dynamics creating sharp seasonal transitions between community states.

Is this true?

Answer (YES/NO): NO